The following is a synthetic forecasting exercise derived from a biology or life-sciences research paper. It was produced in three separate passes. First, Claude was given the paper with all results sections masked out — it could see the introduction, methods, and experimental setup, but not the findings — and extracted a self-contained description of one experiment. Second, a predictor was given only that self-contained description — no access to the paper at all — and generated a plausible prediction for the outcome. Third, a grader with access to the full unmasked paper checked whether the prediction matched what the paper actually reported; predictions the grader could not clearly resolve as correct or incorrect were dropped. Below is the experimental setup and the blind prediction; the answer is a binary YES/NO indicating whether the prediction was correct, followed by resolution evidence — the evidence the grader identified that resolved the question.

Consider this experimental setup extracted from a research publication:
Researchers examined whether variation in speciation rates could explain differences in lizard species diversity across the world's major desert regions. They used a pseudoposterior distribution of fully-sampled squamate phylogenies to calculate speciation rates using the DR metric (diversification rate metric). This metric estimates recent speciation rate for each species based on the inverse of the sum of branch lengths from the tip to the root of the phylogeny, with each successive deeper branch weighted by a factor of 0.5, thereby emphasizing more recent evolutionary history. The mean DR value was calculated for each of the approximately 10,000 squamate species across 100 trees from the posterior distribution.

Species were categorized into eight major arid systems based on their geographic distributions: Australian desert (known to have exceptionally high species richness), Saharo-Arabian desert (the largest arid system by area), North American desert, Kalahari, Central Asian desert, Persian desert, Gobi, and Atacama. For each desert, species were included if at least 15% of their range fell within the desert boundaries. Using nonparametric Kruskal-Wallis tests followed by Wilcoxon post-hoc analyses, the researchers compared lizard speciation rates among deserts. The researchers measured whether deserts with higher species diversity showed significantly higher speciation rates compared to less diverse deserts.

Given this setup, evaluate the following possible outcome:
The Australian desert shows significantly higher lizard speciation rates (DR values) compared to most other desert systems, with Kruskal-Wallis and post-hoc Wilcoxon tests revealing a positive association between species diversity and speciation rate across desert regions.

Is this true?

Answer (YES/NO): NO